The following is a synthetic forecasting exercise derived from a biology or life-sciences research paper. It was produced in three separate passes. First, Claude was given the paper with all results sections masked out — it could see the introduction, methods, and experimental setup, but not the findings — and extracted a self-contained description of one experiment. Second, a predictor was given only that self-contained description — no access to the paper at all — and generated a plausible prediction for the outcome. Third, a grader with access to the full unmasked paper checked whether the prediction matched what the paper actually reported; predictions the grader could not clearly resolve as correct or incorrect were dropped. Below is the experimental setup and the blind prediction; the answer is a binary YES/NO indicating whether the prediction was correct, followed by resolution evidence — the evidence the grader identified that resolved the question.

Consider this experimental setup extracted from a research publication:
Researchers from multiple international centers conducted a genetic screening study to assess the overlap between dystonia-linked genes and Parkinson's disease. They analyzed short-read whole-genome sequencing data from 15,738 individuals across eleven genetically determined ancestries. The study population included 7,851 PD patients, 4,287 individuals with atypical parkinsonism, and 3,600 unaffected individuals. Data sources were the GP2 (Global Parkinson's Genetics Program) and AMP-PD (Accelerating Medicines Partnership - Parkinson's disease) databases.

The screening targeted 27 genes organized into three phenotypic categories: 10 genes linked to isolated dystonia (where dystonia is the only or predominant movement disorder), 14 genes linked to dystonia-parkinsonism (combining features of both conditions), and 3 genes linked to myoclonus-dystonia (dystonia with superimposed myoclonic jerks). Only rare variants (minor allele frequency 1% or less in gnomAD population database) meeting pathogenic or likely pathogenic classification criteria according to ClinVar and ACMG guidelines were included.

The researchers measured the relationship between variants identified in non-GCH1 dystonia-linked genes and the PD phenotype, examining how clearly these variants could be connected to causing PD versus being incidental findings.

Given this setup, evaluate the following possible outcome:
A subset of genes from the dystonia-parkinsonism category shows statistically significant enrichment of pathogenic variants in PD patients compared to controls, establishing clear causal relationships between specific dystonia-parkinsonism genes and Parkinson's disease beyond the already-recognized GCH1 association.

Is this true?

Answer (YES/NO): NO